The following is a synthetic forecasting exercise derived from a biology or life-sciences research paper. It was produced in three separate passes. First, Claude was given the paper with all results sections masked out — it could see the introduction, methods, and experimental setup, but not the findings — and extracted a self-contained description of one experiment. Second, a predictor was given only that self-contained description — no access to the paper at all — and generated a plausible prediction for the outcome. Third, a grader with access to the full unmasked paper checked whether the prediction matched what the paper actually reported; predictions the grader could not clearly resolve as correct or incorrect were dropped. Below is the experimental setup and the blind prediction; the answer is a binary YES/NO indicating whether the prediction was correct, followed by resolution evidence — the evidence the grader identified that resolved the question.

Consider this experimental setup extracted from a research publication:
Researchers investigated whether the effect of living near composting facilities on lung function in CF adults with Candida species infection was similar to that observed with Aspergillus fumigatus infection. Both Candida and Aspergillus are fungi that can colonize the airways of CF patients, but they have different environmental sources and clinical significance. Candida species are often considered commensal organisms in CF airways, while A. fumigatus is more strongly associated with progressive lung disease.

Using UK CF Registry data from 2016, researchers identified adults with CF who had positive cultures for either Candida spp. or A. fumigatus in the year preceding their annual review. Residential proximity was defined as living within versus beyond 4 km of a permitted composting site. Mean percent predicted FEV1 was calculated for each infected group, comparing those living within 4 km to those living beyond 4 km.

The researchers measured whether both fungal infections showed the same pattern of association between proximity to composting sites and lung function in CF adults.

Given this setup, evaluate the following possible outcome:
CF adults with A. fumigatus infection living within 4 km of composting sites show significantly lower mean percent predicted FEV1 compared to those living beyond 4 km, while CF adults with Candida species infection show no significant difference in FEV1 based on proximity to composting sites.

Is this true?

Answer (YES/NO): NO